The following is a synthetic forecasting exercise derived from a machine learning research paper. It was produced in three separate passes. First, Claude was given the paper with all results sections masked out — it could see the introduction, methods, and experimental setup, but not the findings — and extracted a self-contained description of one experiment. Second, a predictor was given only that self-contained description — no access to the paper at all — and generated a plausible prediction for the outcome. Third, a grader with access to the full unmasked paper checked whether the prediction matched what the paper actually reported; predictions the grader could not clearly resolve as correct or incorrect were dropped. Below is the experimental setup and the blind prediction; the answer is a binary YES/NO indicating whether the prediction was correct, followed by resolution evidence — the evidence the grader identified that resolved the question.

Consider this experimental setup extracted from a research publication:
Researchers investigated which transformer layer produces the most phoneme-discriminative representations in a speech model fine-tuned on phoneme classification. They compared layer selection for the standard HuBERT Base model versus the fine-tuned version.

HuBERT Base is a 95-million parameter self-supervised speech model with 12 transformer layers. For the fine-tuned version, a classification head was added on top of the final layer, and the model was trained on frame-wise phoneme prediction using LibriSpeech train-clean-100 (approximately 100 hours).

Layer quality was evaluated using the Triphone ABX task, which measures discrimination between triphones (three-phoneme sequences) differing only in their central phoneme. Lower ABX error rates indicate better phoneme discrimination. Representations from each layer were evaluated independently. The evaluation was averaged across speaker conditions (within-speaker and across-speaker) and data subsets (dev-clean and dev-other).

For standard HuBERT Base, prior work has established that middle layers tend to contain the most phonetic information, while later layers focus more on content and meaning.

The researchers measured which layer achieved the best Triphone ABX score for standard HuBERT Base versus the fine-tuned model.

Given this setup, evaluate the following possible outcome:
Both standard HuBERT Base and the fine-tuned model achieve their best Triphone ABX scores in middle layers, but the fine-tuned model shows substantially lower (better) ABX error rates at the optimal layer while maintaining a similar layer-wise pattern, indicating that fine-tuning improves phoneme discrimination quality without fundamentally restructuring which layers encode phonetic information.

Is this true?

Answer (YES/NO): NO